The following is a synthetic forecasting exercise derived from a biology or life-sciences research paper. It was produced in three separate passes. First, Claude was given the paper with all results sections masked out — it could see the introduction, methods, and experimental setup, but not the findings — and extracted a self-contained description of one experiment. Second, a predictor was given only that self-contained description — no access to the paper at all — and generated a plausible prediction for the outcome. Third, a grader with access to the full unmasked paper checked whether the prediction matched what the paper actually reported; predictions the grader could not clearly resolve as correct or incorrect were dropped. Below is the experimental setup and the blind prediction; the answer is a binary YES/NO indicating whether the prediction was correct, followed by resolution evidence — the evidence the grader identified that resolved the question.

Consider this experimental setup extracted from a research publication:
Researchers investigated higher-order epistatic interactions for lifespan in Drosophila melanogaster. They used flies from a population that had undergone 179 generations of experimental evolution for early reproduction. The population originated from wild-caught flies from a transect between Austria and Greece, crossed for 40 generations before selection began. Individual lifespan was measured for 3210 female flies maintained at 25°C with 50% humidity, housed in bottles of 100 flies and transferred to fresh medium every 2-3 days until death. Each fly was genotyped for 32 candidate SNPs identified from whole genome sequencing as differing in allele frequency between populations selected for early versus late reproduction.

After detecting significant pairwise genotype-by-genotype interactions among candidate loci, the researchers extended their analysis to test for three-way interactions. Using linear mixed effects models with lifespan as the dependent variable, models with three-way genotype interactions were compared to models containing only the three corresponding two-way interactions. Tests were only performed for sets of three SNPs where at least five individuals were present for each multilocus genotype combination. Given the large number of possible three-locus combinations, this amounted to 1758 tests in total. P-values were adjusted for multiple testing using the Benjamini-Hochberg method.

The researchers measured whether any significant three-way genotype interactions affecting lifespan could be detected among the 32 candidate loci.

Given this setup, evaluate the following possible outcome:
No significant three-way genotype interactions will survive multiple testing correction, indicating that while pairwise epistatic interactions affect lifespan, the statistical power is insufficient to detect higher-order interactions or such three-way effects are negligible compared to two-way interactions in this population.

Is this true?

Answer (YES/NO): NO